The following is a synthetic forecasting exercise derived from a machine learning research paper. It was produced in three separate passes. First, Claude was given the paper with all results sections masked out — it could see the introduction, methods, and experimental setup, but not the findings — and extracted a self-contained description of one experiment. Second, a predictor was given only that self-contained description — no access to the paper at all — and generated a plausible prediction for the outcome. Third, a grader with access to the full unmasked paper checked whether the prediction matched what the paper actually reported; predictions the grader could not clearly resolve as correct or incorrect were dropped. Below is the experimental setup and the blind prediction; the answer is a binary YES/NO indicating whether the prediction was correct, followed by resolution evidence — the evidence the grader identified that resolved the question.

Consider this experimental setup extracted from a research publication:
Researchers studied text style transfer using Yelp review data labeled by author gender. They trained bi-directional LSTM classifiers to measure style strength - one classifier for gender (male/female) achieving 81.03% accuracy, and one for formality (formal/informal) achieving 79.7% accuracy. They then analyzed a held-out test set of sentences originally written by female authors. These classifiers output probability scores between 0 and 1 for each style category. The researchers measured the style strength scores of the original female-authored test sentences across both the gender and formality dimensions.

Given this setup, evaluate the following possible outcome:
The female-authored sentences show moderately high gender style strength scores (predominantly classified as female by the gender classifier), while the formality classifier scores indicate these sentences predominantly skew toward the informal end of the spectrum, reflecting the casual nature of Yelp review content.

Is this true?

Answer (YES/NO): YES